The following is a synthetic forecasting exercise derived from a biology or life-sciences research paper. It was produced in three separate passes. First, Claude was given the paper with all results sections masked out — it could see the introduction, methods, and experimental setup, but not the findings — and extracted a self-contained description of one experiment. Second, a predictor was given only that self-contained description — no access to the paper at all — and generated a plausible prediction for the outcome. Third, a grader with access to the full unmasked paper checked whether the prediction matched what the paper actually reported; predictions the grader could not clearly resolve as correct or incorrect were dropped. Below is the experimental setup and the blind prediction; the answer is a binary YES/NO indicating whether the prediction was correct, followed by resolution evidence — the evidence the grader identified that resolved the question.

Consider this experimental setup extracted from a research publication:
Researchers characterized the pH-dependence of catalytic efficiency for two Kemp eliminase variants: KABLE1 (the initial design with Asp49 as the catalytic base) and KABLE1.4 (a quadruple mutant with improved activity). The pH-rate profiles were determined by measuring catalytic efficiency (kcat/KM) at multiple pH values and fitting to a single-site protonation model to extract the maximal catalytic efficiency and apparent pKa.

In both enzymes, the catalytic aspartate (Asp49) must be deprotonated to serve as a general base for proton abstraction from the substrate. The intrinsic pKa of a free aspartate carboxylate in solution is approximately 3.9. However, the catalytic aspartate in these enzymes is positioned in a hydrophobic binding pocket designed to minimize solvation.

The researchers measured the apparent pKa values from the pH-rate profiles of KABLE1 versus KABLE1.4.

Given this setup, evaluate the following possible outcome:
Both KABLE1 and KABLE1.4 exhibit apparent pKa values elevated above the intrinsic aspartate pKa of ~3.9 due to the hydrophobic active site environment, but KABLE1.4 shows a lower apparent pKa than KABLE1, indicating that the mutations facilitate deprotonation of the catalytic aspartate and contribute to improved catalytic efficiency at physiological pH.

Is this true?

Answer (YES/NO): YES